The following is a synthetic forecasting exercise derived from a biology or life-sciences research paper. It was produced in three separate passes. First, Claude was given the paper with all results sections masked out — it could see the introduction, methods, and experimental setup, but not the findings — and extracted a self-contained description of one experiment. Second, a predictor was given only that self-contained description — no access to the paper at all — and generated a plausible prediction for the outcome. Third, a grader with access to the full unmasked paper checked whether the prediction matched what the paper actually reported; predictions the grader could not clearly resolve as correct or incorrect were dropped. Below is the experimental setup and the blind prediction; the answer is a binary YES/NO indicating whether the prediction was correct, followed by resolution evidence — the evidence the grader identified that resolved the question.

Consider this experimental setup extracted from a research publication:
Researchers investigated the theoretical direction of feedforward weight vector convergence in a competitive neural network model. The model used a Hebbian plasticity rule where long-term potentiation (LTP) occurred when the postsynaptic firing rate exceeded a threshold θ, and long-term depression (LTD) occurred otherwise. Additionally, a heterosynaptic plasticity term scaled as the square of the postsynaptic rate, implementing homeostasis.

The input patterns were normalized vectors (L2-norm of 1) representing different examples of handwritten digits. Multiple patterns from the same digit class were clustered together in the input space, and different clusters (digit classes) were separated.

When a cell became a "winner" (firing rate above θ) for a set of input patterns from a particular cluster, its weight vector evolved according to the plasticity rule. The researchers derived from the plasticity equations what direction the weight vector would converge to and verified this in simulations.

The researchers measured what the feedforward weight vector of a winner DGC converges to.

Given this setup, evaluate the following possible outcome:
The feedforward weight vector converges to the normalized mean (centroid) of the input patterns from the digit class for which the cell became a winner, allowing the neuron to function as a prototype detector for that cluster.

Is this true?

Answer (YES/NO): NO